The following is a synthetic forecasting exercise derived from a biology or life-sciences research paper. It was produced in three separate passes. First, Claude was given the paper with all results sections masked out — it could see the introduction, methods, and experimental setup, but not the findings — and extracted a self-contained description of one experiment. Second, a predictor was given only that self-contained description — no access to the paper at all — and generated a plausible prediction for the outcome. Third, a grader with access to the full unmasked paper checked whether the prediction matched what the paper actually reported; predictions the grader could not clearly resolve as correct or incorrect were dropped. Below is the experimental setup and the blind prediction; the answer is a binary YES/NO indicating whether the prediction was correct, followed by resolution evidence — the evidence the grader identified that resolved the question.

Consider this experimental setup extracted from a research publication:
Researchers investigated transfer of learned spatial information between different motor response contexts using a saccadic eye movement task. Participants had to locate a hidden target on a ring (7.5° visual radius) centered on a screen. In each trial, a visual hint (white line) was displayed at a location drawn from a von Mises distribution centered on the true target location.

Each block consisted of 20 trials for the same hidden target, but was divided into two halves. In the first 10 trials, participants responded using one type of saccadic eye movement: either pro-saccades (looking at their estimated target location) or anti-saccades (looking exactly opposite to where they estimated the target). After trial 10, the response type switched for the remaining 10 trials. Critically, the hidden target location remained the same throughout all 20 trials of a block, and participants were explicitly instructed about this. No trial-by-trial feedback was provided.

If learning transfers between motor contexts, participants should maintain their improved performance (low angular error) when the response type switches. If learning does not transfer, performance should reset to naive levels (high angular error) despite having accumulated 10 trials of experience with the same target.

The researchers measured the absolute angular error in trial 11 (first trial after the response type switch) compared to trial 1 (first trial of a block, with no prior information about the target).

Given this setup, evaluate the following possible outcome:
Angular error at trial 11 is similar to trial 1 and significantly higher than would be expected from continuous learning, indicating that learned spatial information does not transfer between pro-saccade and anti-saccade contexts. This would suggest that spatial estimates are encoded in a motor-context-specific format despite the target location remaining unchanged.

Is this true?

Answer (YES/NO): YES